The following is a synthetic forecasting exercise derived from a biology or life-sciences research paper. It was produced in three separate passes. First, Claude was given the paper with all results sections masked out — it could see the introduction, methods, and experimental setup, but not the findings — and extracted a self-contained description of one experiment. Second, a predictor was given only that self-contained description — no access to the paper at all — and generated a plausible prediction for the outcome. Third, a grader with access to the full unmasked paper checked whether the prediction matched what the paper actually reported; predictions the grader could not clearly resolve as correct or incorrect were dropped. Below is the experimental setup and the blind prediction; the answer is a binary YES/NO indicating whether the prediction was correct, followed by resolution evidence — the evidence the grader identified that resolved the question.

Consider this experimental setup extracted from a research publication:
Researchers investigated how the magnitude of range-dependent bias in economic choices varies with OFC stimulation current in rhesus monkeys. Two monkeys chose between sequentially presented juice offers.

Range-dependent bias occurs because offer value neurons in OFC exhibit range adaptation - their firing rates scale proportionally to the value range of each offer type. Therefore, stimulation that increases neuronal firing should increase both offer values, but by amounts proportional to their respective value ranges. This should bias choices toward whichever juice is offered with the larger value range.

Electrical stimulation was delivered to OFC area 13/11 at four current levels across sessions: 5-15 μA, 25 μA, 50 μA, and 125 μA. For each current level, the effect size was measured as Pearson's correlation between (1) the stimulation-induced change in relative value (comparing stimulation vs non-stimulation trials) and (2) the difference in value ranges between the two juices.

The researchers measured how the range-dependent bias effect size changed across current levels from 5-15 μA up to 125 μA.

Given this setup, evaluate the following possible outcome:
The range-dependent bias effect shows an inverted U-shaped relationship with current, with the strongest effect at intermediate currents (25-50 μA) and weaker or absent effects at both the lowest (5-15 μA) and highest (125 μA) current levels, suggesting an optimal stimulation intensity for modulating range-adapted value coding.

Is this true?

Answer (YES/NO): YES